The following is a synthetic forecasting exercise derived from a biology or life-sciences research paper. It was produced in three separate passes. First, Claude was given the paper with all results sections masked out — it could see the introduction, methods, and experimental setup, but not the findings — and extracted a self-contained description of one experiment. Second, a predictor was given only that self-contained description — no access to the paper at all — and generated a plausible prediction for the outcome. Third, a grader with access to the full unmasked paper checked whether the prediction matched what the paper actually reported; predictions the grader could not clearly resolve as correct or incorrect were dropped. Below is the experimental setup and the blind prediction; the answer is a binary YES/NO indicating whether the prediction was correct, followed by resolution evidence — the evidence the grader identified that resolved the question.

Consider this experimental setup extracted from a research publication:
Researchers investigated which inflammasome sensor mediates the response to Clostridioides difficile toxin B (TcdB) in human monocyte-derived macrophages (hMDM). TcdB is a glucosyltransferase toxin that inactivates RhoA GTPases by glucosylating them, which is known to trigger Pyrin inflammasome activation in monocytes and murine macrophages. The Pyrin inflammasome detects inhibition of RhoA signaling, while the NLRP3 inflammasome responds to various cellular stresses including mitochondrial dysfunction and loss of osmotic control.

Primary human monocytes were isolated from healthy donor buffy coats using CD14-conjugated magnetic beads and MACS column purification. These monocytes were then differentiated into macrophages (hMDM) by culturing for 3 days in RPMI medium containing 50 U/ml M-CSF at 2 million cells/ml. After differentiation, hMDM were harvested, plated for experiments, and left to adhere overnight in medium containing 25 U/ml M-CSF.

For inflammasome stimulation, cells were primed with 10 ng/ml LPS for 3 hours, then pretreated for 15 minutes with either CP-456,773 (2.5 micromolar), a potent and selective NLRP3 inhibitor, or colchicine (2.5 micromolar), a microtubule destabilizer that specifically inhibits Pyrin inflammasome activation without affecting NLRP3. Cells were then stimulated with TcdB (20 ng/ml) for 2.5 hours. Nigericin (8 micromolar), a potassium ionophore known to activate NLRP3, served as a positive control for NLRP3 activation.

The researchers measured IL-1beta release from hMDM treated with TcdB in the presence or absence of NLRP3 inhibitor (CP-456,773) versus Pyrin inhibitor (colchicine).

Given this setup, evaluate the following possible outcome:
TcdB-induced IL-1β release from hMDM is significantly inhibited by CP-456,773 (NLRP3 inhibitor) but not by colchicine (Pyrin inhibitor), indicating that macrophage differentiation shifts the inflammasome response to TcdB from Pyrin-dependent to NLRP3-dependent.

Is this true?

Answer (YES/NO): YES